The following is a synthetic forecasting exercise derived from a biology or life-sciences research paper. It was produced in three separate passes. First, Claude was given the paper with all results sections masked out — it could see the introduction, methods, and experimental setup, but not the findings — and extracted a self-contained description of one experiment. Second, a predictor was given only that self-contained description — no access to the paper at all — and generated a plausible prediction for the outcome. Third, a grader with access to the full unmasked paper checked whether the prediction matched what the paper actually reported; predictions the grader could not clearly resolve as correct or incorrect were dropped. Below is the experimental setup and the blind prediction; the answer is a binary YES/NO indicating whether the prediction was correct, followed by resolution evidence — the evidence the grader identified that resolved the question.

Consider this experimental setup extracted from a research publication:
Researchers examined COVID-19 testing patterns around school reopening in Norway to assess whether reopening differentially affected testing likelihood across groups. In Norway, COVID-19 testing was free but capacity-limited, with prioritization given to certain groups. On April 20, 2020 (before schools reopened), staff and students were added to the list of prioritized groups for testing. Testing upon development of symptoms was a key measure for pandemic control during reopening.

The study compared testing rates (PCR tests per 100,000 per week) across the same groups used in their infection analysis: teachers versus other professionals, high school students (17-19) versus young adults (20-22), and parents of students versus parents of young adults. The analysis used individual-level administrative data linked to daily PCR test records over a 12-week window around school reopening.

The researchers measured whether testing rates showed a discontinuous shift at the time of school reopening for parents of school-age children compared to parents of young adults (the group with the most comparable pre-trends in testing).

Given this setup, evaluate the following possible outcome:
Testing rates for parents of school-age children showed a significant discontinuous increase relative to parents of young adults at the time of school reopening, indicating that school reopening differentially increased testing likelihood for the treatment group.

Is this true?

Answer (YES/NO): NO